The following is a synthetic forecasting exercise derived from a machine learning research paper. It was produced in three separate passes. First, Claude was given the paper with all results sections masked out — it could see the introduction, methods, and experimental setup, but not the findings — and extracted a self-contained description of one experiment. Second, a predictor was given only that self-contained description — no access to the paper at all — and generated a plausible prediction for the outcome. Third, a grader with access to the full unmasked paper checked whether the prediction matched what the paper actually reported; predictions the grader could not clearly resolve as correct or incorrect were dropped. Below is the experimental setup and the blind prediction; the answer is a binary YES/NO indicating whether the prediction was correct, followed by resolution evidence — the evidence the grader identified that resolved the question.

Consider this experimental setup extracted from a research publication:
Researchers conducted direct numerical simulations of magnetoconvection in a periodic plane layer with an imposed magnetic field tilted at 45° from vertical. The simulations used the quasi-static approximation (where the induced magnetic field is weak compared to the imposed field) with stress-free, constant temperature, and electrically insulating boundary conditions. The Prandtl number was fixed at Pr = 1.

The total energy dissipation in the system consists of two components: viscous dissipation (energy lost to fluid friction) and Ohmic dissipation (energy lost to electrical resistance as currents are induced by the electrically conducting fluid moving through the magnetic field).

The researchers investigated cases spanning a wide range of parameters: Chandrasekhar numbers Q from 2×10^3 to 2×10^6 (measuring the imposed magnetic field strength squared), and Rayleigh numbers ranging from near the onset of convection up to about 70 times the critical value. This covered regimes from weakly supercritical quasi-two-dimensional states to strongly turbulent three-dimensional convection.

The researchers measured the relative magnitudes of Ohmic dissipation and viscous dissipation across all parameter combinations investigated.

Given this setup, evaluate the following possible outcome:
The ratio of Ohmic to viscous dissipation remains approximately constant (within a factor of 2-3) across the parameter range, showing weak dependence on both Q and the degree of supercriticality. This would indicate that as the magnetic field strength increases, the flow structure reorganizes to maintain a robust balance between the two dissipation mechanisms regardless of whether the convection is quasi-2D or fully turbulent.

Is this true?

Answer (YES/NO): NO